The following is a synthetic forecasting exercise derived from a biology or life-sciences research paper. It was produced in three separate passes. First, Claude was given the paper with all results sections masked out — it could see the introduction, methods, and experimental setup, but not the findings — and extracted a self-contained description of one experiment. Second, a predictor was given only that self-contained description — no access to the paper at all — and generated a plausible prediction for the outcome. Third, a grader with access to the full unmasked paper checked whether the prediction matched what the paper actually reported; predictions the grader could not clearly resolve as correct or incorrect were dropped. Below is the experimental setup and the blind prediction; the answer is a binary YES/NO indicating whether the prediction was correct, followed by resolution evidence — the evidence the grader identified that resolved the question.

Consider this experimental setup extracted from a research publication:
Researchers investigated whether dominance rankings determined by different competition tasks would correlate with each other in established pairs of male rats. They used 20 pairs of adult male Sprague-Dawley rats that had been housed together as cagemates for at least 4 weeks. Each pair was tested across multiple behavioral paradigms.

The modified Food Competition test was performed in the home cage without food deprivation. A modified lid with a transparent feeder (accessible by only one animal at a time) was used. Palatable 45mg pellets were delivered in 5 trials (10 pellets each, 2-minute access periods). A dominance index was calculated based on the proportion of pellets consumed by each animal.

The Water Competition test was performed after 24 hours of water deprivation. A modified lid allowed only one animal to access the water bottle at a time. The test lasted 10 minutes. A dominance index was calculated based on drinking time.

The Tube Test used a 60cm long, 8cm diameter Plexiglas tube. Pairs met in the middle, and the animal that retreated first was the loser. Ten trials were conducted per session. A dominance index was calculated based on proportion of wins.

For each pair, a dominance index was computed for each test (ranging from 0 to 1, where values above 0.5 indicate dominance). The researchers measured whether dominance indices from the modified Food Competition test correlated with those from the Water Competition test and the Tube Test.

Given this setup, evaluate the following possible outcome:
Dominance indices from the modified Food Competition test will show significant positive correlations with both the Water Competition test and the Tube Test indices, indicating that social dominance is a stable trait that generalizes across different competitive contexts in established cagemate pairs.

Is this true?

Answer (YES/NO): NO